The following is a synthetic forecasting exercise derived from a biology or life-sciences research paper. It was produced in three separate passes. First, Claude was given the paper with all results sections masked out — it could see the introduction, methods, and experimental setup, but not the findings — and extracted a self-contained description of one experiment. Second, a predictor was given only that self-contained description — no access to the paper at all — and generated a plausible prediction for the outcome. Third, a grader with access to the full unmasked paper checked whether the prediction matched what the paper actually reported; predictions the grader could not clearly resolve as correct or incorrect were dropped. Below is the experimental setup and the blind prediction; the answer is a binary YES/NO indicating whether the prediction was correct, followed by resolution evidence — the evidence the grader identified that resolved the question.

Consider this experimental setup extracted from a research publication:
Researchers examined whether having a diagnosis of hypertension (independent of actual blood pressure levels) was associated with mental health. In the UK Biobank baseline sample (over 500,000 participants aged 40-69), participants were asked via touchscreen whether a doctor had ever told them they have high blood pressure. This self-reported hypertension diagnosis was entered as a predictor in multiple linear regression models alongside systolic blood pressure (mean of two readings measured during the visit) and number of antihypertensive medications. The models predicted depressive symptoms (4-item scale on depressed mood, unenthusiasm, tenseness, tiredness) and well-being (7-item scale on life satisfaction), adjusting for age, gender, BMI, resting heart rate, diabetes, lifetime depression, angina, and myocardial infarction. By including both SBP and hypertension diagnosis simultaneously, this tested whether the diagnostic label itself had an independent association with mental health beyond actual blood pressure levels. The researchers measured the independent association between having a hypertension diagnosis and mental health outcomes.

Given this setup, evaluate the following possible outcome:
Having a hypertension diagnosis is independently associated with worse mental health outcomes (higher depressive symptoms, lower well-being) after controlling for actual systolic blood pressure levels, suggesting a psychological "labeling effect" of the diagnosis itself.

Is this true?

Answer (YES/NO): YES